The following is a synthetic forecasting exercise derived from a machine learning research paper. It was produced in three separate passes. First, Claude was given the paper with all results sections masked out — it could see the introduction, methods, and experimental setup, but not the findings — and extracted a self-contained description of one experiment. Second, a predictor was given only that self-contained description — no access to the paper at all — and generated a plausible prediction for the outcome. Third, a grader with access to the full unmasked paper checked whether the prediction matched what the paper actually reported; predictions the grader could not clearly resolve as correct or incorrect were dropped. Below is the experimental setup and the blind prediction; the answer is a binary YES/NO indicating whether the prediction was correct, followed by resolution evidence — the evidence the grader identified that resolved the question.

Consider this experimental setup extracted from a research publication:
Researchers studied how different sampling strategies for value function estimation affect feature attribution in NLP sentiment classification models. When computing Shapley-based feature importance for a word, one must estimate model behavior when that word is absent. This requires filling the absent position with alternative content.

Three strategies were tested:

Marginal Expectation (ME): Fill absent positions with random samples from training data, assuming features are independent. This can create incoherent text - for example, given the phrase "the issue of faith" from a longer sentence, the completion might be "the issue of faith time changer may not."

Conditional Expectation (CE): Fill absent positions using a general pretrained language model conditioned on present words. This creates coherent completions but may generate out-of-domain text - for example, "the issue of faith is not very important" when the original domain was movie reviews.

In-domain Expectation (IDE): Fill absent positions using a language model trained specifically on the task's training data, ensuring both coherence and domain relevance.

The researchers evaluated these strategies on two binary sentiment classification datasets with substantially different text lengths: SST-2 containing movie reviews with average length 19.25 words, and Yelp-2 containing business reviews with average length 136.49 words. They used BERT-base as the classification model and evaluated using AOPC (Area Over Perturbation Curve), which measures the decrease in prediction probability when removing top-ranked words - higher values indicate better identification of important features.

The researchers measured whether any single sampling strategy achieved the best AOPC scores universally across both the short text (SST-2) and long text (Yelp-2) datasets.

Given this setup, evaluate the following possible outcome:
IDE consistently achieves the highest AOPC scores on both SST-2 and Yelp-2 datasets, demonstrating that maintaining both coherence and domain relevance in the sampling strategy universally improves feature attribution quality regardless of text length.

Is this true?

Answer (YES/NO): NO